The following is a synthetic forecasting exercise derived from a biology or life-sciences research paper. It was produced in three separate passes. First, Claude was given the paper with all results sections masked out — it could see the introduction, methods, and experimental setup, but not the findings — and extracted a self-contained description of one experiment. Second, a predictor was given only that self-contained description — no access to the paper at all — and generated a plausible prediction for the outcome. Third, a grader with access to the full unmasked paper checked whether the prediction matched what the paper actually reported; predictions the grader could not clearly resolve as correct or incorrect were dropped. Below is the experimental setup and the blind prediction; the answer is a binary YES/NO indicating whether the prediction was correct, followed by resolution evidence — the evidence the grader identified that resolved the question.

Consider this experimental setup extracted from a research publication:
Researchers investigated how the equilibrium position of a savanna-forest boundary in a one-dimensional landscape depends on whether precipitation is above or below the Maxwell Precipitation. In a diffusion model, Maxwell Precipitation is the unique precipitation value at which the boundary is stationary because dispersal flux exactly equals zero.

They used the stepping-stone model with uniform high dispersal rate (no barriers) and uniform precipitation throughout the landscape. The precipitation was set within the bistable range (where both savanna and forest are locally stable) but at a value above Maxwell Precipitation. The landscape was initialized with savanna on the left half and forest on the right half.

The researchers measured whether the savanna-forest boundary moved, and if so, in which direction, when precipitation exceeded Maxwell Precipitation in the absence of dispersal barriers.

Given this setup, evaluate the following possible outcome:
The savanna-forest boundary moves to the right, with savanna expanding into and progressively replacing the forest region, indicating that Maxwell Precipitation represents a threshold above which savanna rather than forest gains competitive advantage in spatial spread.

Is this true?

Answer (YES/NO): NO